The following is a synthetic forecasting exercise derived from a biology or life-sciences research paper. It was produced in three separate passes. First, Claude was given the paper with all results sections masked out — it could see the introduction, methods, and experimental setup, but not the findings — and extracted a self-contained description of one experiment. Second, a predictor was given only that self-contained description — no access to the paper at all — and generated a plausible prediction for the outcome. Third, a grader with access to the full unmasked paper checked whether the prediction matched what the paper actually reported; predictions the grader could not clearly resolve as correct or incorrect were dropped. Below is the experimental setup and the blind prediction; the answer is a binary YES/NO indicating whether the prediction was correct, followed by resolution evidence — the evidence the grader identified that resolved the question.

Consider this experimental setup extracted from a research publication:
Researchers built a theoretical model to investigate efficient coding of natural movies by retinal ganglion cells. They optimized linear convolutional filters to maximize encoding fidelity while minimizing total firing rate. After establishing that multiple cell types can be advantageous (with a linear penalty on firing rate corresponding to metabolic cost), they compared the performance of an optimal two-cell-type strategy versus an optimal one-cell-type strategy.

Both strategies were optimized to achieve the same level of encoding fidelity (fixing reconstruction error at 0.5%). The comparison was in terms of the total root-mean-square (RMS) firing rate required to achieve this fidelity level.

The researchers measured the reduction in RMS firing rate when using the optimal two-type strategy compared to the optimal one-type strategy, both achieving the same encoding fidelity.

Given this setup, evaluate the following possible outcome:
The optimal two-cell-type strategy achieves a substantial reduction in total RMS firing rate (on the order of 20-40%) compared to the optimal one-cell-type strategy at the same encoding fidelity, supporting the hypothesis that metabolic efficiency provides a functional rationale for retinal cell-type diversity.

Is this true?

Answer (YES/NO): YES